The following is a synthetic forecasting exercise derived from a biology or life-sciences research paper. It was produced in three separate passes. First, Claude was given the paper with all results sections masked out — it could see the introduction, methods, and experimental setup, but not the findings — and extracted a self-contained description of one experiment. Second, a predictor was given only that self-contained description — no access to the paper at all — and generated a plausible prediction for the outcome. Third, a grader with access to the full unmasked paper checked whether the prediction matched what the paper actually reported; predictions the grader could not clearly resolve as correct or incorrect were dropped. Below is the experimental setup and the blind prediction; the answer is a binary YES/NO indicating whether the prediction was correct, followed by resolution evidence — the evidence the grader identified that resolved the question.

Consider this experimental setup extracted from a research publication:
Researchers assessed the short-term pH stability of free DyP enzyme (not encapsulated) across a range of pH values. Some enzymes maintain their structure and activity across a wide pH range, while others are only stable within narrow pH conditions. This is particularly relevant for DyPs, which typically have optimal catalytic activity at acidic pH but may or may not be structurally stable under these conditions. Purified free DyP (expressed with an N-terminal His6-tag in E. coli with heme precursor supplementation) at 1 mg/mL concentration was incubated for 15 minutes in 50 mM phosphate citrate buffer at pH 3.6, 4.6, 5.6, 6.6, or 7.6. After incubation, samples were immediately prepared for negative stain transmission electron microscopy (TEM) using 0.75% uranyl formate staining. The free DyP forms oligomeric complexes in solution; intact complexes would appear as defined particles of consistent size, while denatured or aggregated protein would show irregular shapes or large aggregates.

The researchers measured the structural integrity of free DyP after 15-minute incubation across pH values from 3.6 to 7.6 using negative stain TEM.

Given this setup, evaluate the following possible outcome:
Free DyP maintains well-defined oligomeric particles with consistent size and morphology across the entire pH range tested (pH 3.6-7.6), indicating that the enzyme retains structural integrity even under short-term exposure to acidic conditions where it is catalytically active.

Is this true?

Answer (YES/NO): YES